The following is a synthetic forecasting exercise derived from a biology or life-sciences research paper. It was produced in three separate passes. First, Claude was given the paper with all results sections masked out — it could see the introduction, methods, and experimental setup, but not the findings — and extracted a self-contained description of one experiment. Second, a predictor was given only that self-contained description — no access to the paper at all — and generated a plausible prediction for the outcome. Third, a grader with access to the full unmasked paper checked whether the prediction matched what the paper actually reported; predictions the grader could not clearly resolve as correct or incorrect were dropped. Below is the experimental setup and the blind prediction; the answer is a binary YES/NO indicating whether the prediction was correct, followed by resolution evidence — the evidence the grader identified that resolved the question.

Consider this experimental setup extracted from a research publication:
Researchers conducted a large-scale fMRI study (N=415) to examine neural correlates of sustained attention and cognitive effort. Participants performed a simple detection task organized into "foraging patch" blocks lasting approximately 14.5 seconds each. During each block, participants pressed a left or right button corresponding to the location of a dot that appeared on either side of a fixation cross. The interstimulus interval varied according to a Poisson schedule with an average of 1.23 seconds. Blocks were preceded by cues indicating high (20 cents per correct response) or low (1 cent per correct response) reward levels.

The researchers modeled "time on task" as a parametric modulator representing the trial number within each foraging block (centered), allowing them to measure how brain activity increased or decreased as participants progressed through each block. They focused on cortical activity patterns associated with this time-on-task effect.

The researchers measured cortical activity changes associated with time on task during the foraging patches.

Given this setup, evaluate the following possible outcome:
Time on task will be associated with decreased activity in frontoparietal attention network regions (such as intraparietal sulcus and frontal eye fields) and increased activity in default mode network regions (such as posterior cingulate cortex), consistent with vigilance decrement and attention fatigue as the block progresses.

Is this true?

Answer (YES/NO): NO